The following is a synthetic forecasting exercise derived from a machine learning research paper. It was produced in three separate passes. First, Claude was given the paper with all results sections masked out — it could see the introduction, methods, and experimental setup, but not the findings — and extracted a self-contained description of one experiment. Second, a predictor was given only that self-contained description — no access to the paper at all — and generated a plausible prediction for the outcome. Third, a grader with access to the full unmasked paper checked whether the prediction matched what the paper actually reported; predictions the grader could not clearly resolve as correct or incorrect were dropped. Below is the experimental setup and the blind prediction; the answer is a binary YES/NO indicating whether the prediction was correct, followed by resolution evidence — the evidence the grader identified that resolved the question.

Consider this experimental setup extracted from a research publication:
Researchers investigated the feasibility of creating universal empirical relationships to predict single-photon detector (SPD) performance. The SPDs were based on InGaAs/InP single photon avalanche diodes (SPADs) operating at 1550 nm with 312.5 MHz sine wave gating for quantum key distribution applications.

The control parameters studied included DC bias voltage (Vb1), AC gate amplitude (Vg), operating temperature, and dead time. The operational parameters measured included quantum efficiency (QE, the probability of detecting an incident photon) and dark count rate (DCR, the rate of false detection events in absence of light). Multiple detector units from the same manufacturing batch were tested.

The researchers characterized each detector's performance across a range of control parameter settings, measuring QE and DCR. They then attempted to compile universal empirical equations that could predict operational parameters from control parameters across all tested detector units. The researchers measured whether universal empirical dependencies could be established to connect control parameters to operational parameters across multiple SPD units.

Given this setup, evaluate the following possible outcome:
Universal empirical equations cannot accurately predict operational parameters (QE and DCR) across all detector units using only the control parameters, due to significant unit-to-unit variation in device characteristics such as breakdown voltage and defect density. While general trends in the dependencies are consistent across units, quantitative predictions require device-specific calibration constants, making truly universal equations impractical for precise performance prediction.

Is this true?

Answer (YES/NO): YES